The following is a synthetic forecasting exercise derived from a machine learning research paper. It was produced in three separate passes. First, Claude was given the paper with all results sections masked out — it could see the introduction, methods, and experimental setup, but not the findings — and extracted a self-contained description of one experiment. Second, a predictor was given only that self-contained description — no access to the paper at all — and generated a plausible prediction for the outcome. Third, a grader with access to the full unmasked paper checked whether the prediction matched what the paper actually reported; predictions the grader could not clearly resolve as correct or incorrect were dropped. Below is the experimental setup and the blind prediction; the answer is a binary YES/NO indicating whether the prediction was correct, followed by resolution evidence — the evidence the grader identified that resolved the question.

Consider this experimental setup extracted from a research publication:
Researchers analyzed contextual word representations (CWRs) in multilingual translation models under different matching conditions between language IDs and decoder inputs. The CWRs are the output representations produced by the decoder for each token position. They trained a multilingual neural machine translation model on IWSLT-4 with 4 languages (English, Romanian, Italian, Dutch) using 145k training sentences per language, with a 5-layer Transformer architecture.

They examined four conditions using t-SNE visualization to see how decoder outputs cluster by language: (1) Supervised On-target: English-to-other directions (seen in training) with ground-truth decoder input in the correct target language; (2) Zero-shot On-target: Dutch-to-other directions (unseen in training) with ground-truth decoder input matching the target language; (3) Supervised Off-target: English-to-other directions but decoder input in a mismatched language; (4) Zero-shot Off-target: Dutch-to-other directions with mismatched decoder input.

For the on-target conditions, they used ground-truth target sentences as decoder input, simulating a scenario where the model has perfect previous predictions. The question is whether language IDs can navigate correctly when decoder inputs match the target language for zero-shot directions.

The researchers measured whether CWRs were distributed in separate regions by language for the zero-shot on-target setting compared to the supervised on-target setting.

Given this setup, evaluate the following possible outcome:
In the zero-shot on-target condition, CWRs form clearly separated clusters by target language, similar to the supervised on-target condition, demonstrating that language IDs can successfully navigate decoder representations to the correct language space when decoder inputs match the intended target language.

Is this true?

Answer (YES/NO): YES